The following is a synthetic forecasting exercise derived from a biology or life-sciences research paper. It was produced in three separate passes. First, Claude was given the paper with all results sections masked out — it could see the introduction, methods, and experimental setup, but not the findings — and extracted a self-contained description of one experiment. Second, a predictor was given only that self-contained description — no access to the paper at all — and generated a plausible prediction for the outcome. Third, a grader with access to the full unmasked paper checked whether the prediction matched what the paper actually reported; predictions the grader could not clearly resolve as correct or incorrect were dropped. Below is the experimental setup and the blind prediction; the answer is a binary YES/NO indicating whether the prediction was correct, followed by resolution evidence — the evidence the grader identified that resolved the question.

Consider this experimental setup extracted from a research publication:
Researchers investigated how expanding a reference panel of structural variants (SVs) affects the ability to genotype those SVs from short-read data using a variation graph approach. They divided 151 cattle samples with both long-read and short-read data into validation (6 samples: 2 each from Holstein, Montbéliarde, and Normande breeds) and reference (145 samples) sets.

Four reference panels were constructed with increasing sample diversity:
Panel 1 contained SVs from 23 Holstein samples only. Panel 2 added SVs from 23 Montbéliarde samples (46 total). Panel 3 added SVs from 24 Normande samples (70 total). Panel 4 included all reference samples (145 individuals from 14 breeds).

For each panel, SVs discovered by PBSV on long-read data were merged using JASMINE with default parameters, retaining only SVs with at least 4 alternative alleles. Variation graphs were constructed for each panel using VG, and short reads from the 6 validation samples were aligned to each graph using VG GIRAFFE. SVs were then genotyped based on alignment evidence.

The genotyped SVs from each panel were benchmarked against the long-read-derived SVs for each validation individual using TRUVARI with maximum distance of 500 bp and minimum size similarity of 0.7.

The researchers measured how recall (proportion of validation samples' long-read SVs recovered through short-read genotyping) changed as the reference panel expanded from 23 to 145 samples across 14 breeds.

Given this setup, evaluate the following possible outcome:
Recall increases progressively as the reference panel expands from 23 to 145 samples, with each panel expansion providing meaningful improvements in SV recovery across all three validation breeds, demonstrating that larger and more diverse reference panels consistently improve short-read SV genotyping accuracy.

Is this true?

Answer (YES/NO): NO